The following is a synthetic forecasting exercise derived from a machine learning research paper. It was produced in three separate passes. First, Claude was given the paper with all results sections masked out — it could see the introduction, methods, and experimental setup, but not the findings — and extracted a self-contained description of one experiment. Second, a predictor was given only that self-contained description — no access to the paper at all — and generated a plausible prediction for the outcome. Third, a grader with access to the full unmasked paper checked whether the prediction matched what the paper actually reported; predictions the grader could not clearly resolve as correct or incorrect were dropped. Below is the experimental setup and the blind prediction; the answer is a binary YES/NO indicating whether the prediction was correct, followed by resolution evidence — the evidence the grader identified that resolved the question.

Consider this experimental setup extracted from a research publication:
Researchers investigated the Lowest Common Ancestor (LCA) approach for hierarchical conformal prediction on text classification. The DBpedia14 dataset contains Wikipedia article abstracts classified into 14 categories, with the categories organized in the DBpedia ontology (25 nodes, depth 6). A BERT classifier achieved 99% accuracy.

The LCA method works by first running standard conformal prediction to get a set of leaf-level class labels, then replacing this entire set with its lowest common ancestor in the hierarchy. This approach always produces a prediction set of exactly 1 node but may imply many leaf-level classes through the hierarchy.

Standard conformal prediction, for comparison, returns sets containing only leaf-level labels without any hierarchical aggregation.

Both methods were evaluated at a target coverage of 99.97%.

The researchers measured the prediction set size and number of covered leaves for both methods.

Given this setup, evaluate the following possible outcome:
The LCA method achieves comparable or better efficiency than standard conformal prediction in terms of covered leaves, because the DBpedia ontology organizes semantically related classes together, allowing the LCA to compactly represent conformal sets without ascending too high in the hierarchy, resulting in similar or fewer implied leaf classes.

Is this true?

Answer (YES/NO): NO